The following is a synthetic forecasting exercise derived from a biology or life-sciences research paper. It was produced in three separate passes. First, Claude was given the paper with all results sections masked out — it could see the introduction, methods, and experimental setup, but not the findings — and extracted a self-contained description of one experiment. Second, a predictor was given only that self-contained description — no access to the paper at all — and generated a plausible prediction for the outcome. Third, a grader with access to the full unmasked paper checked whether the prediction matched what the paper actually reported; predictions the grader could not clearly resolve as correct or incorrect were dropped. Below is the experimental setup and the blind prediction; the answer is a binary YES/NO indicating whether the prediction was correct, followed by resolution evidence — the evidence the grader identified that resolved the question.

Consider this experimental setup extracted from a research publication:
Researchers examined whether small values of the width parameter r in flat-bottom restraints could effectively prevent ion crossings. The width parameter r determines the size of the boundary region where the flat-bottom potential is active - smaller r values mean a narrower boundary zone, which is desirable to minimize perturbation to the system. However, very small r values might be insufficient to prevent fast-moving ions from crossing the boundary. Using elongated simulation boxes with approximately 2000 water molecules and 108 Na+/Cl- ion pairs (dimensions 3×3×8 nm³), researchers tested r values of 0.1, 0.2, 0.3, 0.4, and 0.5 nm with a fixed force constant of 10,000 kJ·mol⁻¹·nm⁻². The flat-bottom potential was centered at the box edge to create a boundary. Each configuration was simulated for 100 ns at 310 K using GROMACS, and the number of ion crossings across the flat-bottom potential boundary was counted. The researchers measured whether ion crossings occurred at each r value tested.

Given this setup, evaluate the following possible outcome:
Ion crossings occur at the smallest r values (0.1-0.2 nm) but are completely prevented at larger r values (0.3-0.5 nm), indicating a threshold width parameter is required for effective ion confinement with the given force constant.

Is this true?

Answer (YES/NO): NO